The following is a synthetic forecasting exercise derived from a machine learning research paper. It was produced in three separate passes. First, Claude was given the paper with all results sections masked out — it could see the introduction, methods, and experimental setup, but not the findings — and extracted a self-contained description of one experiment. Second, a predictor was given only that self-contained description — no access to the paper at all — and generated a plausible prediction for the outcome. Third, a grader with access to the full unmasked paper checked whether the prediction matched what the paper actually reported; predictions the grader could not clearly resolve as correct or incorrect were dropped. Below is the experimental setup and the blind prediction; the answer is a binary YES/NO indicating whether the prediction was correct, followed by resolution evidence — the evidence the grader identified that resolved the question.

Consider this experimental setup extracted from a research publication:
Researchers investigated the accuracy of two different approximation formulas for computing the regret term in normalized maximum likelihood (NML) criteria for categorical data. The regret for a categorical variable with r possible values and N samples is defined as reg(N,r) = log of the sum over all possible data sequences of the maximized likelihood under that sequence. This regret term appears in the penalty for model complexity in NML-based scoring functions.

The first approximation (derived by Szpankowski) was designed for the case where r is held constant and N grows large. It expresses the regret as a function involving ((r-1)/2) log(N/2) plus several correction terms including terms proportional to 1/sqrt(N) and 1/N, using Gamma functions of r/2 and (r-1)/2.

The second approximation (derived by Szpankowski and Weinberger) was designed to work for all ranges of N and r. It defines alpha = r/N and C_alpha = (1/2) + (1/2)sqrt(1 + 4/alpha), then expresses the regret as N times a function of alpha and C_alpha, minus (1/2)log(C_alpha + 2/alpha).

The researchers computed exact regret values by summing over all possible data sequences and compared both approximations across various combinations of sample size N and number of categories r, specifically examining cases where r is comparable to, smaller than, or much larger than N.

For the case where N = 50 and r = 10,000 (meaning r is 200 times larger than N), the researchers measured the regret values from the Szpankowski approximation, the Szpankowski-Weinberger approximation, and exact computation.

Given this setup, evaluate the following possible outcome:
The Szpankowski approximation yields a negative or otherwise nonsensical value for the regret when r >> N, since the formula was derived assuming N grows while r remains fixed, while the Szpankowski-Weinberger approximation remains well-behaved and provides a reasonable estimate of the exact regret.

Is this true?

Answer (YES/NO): NO